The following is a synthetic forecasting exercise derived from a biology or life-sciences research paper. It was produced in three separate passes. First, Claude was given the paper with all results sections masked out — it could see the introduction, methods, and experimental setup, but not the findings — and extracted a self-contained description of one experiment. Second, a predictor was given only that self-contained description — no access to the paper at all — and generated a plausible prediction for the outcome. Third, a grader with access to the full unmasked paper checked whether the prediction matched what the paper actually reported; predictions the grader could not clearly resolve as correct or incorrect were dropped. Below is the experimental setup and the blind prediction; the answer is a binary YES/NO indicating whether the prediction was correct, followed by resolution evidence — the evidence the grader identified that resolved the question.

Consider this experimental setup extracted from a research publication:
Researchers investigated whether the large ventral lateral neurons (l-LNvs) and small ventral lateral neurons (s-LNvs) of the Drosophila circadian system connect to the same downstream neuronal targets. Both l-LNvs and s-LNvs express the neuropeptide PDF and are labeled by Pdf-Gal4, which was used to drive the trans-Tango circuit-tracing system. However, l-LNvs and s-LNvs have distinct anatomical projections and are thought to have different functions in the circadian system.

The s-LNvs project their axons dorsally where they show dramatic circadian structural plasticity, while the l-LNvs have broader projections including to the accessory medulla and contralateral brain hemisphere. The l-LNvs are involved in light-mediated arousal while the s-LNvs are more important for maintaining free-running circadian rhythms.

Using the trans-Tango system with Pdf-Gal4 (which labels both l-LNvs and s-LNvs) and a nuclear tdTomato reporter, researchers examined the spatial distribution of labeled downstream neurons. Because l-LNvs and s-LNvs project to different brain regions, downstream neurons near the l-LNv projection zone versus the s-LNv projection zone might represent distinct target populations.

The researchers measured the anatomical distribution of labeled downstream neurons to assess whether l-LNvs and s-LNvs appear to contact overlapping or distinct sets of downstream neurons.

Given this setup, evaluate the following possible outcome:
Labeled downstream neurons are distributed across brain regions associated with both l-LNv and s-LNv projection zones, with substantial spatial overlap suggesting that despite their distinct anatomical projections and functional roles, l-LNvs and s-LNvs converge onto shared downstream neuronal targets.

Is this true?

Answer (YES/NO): NO